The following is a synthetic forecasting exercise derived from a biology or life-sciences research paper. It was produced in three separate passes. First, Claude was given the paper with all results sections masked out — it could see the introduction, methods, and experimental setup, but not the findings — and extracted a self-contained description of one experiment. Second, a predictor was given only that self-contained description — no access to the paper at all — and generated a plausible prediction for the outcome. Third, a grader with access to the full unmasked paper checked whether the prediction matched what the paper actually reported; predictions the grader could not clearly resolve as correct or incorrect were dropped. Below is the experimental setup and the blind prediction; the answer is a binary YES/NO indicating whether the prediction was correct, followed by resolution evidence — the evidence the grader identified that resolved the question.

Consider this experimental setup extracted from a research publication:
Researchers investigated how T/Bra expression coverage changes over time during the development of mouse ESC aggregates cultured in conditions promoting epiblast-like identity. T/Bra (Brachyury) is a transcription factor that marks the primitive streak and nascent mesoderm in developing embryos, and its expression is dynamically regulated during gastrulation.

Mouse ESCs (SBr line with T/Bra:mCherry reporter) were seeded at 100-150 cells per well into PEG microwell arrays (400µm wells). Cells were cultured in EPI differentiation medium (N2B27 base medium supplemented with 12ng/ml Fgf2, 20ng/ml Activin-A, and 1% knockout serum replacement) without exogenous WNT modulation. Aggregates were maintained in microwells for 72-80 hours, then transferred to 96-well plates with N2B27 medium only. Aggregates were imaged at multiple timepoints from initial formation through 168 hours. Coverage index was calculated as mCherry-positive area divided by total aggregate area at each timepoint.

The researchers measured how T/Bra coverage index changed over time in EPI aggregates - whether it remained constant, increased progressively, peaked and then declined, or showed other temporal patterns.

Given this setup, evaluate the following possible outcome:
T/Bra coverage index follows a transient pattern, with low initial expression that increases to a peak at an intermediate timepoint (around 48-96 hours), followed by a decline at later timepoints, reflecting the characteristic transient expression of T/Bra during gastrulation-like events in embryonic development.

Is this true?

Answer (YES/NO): NO